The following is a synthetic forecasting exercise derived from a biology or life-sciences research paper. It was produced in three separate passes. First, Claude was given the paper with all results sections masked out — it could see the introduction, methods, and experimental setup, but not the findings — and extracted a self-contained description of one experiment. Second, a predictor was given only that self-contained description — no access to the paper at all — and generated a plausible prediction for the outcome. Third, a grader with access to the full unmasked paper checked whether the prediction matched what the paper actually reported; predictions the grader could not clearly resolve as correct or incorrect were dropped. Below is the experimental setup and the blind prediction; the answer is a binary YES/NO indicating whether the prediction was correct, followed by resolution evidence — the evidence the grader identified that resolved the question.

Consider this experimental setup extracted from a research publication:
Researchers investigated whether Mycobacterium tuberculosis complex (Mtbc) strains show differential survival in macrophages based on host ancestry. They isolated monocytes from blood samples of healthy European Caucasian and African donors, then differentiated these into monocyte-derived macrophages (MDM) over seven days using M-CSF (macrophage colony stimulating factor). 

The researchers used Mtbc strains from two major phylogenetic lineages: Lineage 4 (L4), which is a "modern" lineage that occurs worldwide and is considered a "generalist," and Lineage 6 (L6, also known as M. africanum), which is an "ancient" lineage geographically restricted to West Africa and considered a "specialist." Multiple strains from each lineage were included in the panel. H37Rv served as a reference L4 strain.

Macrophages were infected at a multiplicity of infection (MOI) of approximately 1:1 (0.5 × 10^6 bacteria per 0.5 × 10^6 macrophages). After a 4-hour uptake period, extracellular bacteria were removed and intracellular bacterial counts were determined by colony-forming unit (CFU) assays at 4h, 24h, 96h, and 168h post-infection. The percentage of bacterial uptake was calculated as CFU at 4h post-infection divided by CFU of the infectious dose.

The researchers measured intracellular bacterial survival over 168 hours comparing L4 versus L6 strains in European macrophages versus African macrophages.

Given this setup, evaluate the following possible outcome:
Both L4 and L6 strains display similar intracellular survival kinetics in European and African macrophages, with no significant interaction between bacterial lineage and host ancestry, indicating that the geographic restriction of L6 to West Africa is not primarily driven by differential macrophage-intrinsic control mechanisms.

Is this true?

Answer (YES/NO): NO